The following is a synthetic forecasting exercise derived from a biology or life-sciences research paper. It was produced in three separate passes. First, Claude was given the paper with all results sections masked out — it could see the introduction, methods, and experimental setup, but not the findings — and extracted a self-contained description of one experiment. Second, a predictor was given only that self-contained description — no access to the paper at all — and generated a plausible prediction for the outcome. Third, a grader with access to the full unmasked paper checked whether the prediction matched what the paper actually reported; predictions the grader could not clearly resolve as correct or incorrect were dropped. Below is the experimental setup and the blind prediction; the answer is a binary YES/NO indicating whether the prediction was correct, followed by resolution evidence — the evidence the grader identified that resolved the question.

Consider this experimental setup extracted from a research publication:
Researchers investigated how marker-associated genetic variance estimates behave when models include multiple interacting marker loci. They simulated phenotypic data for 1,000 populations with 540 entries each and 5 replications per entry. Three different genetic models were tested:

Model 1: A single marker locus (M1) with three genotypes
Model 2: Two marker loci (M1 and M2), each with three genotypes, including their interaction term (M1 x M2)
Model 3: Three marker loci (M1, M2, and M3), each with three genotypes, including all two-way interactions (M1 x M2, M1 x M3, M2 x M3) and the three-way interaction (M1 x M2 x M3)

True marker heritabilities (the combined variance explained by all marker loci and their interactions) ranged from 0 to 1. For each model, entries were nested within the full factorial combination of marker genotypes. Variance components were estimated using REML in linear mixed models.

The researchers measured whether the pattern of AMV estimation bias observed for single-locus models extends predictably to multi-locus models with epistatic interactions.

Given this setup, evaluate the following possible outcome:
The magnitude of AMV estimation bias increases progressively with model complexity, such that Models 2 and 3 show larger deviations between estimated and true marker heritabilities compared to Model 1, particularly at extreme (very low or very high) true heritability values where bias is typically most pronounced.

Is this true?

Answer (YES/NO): NO